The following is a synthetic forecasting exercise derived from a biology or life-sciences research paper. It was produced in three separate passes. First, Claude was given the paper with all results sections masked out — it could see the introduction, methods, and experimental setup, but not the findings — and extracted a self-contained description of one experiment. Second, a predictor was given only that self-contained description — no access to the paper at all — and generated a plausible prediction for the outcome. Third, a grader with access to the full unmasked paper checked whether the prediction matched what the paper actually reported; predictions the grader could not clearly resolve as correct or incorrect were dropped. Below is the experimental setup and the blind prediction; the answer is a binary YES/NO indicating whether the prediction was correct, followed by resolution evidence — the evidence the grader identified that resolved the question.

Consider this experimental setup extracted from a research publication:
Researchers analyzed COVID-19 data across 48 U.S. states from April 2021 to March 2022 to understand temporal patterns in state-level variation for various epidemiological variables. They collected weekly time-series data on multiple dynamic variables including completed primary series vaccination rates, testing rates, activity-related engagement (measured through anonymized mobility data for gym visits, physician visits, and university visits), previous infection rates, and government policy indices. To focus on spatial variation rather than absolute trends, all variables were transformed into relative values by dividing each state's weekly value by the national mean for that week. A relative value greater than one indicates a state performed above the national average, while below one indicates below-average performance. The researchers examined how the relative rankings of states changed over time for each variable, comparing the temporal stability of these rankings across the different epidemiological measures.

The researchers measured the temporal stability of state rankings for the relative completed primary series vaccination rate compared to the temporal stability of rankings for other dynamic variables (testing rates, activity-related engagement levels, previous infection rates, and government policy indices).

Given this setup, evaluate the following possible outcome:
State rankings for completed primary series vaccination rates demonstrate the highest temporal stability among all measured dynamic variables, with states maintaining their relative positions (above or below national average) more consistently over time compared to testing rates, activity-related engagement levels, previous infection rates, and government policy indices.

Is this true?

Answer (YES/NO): YES